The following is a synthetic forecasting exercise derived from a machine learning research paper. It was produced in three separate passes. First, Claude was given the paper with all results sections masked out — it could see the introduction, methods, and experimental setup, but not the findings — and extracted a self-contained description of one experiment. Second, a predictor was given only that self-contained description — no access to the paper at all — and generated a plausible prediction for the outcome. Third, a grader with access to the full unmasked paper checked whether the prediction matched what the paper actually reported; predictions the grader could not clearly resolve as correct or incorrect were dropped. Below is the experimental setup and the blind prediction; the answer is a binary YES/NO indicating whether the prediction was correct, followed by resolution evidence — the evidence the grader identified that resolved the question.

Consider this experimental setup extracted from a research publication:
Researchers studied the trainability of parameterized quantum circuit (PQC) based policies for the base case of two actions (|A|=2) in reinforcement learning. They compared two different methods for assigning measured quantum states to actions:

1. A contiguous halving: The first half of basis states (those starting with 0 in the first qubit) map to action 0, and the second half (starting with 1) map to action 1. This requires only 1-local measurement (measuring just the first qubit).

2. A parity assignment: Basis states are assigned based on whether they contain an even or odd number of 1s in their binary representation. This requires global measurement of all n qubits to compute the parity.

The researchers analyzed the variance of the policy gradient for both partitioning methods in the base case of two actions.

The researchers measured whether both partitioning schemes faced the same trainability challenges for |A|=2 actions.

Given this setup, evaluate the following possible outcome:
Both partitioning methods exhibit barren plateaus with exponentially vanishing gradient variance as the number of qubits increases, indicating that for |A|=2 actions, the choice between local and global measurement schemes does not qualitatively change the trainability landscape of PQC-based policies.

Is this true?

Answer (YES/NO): NO